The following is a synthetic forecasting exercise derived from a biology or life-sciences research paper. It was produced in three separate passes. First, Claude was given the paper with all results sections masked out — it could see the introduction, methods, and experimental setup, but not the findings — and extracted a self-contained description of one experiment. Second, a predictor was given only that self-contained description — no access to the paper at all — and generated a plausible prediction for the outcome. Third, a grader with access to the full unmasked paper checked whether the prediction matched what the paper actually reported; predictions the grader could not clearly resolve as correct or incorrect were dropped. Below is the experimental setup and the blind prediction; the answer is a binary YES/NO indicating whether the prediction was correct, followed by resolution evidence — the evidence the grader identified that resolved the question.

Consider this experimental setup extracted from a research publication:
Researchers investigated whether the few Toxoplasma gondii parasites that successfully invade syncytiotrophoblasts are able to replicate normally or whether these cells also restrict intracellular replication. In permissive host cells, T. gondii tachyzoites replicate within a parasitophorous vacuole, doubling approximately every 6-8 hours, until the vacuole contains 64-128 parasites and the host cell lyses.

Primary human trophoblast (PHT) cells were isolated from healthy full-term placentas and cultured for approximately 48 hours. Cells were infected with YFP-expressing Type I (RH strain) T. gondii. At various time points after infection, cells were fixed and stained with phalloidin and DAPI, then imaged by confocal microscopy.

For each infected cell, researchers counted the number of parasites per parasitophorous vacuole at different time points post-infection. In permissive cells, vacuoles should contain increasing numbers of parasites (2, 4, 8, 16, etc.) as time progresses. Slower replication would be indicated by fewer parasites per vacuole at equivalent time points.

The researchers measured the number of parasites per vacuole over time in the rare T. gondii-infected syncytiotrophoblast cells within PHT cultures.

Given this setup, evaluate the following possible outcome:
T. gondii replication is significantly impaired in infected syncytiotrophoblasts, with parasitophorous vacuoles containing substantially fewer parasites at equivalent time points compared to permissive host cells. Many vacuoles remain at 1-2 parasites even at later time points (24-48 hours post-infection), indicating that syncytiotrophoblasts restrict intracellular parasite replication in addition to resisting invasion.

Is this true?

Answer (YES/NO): YES